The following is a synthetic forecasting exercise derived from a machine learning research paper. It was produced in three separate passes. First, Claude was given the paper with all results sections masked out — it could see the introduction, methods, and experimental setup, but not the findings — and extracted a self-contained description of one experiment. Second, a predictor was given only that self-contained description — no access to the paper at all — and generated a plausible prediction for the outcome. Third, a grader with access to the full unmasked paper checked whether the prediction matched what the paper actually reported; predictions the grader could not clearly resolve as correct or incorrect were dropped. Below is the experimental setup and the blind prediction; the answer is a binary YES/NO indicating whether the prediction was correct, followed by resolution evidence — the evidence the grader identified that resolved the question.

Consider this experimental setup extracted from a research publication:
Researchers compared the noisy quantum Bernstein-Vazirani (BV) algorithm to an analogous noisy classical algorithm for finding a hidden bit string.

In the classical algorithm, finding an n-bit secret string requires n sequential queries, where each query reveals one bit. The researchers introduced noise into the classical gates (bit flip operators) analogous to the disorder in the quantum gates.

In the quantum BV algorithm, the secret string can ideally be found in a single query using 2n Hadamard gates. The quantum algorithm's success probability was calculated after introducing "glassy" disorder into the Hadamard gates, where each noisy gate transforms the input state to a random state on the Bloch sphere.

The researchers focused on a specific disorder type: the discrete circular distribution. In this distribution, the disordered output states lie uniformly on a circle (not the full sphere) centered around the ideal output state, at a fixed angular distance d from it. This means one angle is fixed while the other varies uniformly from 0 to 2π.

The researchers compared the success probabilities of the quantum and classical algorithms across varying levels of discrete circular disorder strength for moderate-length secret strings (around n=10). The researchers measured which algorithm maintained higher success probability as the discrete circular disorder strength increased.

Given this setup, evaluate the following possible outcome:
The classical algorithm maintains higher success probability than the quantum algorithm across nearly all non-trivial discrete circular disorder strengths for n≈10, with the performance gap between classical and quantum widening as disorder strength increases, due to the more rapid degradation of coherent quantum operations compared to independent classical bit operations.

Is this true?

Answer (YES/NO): NO